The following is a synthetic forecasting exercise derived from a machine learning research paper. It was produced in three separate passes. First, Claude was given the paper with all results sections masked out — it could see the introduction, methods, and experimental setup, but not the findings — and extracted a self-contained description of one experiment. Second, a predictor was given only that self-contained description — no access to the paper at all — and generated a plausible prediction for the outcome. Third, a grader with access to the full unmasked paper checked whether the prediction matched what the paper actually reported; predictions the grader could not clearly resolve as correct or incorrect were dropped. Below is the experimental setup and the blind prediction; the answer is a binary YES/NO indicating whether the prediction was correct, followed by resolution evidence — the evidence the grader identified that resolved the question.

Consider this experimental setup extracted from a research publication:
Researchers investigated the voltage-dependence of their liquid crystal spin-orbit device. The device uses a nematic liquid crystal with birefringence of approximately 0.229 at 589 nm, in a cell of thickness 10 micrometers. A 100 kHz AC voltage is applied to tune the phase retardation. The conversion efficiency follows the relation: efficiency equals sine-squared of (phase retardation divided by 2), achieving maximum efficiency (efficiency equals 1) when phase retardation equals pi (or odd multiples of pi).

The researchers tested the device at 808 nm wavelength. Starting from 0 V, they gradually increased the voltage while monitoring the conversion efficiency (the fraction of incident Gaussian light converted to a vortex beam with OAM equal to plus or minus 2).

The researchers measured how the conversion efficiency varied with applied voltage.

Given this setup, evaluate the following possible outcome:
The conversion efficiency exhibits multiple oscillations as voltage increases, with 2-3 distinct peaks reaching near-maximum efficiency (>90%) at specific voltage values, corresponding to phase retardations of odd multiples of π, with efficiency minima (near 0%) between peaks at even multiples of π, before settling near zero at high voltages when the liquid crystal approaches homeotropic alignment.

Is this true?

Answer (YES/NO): NO